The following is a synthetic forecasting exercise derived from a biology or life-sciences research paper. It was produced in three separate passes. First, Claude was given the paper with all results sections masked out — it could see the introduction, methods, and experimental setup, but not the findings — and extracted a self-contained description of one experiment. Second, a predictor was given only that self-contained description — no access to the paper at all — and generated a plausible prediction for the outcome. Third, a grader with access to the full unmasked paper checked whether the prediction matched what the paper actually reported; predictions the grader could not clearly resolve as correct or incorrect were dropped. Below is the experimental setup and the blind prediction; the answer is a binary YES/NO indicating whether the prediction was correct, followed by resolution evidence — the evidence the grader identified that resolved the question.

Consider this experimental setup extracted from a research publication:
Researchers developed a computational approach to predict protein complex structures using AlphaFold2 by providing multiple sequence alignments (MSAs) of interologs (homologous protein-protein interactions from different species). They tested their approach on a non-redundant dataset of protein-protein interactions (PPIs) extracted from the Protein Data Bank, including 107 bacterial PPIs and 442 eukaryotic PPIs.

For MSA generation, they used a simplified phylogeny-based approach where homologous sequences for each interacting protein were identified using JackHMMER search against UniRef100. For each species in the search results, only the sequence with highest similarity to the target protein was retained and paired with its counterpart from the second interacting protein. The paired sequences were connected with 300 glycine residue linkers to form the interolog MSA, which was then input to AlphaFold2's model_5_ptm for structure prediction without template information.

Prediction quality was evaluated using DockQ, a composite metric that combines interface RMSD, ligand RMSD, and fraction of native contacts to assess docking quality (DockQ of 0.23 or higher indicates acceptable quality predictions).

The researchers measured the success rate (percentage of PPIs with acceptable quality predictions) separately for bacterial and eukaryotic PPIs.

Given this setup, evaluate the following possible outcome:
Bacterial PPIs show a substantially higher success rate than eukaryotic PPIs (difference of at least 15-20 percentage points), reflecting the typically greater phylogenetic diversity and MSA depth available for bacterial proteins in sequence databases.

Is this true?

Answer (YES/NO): YES